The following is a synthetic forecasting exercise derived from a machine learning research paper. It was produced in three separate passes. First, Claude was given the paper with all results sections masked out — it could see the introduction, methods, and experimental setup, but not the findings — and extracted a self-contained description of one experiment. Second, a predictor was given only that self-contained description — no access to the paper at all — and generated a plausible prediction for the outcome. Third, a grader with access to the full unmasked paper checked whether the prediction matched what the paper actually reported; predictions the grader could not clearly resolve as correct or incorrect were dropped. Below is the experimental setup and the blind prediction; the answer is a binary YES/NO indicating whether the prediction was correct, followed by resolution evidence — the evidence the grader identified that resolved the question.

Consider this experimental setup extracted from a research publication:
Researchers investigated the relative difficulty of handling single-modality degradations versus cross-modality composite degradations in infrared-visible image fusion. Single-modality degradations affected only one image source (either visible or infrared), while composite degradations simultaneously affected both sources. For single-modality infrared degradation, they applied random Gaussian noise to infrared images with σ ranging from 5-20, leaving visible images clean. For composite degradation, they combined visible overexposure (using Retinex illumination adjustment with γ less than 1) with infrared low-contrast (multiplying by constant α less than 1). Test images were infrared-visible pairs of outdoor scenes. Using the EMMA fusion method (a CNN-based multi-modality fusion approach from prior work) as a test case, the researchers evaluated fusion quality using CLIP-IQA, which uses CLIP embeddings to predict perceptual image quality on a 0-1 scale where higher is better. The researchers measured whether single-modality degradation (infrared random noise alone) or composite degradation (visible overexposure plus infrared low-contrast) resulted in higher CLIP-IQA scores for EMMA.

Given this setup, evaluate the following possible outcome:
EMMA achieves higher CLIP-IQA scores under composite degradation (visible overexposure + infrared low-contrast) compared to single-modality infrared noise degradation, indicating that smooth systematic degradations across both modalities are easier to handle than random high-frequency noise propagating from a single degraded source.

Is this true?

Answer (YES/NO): NO